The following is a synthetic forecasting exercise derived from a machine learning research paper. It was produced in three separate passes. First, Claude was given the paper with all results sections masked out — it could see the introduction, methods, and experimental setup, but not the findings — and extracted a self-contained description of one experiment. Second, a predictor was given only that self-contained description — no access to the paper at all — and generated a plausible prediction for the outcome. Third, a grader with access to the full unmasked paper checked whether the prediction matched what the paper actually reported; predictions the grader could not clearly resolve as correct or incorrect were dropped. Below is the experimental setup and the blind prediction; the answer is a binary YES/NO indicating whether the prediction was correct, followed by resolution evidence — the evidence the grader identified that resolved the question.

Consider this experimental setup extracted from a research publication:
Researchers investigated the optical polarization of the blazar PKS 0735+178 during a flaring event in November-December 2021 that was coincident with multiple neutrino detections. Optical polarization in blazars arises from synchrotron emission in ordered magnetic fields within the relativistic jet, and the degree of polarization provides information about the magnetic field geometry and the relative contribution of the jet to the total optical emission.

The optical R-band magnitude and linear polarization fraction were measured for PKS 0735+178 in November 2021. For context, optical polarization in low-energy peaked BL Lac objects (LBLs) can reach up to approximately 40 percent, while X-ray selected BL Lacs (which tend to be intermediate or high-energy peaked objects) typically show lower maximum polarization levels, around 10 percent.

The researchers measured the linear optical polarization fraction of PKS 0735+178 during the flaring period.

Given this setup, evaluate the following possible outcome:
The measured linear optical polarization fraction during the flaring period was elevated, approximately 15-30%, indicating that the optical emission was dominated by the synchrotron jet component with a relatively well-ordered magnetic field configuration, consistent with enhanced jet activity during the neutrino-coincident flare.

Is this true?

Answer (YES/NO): NO